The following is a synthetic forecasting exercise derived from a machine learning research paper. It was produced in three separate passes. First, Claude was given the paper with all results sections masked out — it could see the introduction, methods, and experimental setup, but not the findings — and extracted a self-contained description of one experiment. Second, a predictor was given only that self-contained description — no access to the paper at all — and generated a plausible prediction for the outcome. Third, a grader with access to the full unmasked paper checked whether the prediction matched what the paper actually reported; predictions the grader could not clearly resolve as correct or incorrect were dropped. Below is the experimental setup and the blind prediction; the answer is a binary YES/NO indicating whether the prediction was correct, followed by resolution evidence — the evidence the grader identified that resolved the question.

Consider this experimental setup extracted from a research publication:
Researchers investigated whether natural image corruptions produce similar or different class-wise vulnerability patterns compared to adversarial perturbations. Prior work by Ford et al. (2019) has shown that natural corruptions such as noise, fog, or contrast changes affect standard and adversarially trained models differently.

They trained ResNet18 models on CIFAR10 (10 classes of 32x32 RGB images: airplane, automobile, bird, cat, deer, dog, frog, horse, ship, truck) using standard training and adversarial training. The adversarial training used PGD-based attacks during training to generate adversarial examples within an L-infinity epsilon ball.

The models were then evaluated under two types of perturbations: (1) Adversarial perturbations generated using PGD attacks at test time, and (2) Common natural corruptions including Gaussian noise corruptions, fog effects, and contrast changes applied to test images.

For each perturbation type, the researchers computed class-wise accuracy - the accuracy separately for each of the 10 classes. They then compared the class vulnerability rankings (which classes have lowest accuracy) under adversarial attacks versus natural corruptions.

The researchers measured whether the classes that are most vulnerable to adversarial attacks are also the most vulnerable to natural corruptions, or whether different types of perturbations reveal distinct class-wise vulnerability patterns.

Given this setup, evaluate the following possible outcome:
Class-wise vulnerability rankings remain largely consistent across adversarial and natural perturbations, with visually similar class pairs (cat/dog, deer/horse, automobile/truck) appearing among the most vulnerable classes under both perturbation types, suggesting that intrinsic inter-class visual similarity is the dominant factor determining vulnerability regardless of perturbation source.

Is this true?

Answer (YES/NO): NO